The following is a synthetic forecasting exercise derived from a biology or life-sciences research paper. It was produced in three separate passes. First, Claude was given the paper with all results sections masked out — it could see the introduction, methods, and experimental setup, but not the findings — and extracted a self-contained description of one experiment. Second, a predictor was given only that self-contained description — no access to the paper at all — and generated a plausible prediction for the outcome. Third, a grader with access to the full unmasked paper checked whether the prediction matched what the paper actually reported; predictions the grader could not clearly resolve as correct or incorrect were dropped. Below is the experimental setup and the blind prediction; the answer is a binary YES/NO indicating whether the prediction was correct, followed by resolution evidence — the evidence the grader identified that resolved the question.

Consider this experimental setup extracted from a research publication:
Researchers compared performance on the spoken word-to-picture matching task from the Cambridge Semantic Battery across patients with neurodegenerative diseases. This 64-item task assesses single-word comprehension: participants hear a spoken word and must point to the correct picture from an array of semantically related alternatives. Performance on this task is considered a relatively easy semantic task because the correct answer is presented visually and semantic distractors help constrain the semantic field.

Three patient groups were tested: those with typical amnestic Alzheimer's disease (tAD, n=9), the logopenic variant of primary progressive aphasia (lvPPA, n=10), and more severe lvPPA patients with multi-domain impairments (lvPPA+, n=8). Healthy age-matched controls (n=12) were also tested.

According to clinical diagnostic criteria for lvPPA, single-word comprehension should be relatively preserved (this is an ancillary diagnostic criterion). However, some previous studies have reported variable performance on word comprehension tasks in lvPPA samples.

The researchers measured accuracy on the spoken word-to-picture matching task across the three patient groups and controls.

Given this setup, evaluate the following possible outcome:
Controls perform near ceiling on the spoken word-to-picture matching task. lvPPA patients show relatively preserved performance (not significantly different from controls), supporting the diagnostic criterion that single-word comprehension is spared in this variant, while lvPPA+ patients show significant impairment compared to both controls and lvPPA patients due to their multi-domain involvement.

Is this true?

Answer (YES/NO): NO